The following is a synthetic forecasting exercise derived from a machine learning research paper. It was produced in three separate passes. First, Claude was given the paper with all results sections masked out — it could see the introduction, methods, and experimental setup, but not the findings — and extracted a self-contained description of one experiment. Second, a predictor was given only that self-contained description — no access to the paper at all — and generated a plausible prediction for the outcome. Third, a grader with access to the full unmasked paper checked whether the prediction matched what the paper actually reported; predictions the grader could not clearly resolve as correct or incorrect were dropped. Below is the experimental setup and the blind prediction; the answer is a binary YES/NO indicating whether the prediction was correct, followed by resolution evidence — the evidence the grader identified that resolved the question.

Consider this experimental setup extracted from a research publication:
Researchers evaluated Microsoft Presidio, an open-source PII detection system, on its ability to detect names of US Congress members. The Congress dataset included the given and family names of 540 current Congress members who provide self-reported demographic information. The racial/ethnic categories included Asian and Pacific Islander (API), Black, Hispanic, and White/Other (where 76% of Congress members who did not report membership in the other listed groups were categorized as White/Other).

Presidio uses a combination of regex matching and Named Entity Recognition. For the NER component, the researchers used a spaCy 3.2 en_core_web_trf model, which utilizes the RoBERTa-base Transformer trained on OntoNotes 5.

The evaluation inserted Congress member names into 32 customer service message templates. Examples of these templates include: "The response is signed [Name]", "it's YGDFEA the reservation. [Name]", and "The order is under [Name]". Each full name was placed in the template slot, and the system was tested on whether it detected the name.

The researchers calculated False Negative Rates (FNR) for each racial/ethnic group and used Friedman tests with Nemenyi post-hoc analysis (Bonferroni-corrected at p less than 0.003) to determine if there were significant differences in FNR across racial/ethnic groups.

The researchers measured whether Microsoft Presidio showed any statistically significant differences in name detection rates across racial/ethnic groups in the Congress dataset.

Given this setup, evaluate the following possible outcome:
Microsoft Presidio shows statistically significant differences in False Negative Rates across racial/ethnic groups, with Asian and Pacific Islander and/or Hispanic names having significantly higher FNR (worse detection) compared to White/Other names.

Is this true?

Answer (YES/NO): NO